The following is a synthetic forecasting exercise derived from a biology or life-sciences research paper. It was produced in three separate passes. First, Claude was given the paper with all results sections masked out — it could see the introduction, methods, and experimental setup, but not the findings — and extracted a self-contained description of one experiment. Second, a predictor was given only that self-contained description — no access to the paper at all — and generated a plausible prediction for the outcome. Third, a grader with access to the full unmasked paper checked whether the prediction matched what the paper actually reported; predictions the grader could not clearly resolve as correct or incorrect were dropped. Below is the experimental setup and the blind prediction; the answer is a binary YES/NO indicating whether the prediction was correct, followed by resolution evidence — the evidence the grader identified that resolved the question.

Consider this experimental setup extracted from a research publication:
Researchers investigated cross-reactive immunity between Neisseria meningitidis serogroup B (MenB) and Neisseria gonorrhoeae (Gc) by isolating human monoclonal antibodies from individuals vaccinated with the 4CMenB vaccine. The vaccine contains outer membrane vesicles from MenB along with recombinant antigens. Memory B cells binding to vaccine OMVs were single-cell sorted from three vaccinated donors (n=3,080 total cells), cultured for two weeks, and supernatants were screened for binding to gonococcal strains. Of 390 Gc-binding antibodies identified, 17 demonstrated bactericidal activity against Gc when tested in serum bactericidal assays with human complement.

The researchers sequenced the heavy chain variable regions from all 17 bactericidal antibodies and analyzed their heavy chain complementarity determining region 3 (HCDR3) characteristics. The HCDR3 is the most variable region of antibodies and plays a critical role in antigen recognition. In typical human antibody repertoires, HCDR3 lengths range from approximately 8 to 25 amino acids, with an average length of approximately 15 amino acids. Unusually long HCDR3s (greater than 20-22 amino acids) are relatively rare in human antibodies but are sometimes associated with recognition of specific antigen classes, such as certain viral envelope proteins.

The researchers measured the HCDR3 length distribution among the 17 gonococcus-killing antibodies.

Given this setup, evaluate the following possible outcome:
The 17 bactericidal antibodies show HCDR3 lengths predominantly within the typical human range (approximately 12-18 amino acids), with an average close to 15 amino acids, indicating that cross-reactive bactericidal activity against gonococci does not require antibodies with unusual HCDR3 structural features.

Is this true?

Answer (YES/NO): NO